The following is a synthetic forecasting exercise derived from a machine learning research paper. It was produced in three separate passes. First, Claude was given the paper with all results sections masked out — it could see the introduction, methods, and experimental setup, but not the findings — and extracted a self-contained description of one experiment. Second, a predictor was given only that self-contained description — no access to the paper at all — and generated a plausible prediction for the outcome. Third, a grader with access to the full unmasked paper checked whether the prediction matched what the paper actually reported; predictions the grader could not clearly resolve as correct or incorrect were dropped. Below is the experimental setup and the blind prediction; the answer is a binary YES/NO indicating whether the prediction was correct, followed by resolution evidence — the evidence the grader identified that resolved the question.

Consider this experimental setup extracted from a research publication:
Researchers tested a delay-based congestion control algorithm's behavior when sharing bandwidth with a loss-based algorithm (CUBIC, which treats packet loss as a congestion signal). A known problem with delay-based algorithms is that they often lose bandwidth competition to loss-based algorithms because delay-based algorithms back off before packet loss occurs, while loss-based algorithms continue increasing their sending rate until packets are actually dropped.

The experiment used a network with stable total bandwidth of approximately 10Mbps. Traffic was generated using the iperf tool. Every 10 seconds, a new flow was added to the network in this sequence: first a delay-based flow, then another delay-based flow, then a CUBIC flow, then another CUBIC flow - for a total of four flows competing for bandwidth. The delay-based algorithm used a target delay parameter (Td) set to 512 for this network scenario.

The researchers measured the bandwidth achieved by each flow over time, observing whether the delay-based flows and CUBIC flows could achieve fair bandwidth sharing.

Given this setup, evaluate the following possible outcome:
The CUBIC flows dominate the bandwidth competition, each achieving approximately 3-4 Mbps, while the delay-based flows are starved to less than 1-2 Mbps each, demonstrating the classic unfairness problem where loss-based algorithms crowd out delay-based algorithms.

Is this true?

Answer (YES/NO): NO